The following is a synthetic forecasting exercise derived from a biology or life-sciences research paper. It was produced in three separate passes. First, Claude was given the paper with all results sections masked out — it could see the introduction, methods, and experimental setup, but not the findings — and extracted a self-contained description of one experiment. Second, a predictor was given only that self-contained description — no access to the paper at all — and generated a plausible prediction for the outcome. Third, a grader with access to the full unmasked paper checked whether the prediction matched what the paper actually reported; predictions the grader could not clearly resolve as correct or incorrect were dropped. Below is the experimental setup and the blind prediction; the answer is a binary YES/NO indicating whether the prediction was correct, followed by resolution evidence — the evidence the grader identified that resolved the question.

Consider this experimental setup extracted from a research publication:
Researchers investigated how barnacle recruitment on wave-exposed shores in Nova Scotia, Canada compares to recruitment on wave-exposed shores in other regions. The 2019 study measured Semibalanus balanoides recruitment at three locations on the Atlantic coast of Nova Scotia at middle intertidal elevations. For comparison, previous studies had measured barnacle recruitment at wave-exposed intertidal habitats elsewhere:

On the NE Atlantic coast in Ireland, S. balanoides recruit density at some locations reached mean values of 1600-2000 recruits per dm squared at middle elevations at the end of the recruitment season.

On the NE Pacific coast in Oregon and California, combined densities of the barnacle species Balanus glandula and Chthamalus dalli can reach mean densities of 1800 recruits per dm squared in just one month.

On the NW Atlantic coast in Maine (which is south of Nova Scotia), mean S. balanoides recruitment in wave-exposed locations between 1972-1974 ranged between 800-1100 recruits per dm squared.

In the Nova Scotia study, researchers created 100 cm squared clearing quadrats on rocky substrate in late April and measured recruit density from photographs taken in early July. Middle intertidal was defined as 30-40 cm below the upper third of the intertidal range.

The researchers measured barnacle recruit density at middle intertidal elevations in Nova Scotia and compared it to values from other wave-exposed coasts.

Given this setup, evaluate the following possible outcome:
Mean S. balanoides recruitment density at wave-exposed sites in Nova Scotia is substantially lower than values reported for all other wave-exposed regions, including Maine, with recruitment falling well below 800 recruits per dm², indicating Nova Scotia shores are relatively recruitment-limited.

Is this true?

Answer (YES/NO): YES